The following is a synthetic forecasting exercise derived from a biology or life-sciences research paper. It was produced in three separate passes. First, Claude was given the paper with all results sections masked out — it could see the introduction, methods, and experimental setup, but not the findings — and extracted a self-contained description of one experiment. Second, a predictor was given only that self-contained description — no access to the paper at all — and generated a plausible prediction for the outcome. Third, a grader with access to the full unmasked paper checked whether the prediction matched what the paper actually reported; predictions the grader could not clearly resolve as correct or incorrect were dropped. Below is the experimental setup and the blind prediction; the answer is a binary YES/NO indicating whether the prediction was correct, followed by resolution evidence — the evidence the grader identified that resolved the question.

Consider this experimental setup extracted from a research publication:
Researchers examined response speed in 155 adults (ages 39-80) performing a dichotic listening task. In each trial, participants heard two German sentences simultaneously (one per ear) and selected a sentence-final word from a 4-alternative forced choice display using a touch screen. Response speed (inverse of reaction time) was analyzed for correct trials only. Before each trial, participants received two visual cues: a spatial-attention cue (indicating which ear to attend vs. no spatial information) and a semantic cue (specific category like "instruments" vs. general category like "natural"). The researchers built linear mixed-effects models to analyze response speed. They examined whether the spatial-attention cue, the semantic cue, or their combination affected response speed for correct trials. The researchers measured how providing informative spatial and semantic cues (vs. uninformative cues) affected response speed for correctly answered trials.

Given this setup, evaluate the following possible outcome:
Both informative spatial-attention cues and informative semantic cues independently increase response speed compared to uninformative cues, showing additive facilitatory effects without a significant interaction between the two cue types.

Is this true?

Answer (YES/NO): YES